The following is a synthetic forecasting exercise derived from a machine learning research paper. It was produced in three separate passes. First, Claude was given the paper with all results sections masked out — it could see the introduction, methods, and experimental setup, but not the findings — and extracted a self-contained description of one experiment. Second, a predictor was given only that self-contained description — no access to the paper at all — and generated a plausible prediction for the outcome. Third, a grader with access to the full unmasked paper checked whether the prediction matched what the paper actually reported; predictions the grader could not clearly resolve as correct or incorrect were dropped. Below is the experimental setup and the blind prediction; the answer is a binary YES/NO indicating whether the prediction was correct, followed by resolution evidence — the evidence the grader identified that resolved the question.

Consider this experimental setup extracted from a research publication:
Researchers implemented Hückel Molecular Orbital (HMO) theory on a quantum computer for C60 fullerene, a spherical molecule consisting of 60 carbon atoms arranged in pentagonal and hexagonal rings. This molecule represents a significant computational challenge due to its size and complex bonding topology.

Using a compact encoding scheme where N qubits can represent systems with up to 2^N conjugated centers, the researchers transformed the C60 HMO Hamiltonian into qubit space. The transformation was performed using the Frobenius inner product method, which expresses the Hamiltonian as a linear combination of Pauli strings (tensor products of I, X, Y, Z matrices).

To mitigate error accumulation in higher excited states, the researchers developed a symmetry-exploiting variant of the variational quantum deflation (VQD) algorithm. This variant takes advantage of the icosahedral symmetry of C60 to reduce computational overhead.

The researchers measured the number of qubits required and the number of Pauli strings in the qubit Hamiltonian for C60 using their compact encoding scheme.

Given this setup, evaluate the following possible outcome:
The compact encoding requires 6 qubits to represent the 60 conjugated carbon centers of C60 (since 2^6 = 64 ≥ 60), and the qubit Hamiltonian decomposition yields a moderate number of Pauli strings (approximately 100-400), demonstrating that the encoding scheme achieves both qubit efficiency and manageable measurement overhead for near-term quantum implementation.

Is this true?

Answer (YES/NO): NO